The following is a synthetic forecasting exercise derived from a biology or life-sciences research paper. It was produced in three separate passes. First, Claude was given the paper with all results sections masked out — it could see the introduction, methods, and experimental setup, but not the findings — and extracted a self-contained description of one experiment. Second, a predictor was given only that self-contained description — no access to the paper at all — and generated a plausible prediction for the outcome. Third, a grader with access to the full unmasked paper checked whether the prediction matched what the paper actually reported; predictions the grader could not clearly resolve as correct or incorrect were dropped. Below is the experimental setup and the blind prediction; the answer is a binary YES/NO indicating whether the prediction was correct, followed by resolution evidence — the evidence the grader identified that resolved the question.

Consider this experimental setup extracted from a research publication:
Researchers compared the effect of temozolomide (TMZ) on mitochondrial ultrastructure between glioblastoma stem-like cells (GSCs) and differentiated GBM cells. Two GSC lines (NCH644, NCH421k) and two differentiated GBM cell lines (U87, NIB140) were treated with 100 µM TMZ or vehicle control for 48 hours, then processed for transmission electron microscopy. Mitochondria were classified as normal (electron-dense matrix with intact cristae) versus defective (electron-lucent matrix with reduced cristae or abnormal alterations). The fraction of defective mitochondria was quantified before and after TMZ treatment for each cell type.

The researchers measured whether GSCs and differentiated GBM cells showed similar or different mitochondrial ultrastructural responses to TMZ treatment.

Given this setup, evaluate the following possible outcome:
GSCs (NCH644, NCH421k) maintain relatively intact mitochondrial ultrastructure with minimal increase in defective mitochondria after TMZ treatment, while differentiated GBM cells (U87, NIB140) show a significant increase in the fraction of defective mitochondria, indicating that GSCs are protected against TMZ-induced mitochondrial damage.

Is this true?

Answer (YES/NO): YES